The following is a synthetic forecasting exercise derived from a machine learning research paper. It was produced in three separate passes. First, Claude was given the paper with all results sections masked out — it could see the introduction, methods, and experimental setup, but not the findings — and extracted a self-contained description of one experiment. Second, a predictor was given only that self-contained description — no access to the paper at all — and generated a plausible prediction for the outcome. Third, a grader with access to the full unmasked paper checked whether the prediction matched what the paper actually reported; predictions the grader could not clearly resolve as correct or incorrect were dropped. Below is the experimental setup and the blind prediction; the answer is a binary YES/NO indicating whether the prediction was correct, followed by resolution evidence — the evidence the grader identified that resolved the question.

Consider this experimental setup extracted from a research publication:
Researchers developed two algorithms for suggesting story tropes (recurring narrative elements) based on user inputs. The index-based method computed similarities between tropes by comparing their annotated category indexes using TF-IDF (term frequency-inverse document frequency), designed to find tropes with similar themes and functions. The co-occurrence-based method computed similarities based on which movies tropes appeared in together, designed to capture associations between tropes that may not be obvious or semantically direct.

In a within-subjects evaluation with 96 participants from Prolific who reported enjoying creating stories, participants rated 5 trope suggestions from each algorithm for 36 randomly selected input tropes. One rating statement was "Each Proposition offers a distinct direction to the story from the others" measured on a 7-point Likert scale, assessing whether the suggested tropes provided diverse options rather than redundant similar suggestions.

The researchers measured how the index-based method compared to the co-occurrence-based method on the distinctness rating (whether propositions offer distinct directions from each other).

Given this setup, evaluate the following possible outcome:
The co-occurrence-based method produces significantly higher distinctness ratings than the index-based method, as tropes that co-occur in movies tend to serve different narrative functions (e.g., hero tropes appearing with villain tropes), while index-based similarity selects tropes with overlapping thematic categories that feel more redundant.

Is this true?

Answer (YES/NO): NO